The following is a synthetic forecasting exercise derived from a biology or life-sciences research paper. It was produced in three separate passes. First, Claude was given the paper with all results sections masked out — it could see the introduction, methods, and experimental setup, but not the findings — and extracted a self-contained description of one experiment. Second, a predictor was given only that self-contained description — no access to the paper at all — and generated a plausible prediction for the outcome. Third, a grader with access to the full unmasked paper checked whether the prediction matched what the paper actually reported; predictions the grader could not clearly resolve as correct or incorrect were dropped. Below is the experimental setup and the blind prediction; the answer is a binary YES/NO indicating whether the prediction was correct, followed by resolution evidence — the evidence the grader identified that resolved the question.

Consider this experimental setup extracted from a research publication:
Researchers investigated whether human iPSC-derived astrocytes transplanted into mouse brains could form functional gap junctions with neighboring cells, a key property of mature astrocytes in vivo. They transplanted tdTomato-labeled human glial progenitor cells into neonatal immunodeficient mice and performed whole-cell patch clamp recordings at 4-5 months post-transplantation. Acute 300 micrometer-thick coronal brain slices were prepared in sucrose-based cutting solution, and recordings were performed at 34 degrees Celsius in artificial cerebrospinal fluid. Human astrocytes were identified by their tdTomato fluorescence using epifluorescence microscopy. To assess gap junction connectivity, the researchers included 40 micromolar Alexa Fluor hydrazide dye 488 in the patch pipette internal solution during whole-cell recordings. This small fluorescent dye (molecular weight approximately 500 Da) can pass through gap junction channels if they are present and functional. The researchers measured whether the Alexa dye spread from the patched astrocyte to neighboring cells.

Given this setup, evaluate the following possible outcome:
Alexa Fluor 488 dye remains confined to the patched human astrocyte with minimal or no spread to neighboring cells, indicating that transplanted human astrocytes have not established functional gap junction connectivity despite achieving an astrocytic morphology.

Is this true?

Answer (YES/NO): NO